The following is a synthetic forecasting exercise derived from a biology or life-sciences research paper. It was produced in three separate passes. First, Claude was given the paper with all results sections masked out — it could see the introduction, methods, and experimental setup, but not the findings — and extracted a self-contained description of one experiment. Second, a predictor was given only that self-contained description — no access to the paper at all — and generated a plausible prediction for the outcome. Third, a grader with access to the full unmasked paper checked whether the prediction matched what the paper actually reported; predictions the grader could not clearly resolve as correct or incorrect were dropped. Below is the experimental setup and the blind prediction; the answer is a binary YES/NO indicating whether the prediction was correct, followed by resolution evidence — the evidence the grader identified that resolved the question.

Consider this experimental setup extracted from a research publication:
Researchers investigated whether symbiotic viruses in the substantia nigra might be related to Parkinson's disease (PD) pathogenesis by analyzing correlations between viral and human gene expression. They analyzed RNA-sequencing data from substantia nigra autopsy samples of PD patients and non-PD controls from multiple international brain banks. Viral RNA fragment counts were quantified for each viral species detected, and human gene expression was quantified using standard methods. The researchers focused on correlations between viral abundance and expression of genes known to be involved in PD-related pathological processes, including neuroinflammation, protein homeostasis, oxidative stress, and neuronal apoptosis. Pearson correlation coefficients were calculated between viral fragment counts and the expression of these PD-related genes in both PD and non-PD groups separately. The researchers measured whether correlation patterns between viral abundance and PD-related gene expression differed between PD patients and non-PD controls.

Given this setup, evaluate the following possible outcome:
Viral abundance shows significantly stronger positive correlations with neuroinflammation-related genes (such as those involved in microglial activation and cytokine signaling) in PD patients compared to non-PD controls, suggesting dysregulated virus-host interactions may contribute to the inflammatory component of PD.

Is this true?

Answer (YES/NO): NO